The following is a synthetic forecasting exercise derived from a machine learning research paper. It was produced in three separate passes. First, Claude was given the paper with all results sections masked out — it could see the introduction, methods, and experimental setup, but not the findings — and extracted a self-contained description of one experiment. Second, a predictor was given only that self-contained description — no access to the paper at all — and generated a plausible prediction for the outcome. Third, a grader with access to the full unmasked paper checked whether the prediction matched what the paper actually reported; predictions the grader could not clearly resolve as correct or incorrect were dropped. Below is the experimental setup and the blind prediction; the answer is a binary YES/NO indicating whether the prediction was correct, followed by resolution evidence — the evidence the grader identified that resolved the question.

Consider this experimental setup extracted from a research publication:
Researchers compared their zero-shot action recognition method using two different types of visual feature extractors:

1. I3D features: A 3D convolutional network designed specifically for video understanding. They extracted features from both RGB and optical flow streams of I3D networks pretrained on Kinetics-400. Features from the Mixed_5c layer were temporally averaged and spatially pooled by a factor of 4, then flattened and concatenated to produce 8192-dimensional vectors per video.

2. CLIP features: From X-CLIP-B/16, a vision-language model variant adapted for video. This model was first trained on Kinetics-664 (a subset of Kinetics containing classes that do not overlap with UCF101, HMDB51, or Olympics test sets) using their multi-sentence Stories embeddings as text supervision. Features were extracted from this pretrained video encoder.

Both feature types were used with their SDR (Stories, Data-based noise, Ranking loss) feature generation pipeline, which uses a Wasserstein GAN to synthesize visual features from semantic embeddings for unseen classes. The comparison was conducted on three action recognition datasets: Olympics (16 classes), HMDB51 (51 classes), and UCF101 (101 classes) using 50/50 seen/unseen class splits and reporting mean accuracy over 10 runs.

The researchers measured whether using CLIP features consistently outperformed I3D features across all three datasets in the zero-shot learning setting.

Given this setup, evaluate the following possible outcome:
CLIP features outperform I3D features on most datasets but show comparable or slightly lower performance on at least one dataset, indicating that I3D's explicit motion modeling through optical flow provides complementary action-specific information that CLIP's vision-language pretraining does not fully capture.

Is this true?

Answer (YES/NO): NO